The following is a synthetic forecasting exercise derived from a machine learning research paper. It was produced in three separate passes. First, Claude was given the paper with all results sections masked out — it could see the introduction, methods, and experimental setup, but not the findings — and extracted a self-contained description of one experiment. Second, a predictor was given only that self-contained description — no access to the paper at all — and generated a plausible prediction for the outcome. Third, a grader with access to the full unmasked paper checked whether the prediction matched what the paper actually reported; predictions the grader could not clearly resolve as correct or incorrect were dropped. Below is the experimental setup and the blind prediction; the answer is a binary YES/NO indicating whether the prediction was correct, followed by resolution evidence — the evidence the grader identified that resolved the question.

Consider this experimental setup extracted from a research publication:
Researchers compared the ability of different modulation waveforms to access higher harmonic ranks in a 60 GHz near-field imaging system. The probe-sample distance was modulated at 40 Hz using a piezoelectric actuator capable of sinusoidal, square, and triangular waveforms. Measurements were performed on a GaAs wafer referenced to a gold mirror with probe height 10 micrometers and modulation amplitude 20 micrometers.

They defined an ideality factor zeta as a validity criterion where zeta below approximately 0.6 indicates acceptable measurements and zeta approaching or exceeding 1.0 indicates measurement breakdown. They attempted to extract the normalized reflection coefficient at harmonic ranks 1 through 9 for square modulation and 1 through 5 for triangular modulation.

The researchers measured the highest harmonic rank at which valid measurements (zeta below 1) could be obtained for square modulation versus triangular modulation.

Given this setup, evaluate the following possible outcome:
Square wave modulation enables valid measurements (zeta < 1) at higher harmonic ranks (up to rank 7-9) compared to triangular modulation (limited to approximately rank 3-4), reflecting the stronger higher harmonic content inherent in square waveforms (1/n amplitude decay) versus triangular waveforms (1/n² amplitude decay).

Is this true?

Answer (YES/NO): NO